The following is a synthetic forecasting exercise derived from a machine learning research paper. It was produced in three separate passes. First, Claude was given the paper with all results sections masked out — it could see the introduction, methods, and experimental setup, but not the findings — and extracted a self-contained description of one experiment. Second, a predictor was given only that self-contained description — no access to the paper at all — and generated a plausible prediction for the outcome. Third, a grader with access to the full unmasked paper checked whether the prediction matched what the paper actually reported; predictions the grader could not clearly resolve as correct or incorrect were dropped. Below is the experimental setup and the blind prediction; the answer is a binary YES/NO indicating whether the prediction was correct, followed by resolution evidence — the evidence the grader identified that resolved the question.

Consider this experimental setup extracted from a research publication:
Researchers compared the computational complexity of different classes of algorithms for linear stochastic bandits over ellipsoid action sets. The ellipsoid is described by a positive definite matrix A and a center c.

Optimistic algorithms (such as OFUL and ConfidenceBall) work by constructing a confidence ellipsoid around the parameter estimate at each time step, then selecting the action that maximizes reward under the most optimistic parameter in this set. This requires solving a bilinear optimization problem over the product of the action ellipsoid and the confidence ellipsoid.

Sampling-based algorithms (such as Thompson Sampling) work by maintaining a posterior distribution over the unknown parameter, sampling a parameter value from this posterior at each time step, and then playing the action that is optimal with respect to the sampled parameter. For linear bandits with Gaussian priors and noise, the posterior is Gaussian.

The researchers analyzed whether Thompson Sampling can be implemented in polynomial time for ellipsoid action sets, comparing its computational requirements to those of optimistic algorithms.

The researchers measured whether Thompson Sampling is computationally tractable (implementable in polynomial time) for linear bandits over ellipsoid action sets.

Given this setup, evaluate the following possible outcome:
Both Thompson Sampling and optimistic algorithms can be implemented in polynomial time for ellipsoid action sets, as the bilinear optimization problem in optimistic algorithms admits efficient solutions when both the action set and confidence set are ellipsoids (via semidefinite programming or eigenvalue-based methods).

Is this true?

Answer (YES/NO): NO